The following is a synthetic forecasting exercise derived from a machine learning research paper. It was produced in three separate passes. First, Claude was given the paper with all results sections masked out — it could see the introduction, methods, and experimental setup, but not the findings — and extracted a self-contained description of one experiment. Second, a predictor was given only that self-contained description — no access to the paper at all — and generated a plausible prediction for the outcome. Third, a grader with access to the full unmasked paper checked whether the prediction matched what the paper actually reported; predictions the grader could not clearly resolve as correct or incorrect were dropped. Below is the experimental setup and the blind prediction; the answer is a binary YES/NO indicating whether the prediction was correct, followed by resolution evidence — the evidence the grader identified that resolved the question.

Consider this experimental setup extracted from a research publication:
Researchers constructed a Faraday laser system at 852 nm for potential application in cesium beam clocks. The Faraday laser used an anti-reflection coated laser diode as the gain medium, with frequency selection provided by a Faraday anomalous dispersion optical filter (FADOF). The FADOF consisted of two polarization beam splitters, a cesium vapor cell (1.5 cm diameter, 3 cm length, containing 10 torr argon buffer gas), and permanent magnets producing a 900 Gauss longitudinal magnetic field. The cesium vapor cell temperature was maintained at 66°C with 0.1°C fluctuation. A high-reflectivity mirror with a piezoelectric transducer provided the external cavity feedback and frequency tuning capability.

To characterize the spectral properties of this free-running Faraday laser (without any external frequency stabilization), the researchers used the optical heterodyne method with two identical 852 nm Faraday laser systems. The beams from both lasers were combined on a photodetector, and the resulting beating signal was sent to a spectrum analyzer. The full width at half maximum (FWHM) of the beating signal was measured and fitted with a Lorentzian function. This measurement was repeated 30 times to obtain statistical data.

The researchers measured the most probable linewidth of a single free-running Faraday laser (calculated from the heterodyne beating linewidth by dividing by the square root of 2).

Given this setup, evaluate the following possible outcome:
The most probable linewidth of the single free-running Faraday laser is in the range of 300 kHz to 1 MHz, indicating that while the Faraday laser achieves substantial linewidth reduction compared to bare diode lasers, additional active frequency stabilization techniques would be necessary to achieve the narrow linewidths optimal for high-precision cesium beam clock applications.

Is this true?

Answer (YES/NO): NO